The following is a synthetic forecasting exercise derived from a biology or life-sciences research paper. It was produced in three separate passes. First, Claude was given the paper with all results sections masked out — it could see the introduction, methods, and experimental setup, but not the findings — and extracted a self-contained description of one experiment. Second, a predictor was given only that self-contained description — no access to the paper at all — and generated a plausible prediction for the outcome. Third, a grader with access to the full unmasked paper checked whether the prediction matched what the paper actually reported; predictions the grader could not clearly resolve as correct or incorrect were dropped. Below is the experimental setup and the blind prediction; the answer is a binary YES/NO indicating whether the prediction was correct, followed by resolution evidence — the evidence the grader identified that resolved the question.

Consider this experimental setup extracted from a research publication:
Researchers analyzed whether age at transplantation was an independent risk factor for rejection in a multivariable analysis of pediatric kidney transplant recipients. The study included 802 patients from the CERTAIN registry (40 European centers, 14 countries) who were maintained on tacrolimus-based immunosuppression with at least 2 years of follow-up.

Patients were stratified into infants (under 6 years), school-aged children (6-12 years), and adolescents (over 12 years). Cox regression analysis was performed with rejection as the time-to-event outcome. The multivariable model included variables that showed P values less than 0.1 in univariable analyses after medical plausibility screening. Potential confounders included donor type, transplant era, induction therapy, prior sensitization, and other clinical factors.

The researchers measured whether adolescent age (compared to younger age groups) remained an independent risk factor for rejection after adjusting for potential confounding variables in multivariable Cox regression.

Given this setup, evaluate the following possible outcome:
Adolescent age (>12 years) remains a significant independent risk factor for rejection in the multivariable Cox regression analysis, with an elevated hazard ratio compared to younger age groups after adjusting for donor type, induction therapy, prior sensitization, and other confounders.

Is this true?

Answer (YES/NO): YES